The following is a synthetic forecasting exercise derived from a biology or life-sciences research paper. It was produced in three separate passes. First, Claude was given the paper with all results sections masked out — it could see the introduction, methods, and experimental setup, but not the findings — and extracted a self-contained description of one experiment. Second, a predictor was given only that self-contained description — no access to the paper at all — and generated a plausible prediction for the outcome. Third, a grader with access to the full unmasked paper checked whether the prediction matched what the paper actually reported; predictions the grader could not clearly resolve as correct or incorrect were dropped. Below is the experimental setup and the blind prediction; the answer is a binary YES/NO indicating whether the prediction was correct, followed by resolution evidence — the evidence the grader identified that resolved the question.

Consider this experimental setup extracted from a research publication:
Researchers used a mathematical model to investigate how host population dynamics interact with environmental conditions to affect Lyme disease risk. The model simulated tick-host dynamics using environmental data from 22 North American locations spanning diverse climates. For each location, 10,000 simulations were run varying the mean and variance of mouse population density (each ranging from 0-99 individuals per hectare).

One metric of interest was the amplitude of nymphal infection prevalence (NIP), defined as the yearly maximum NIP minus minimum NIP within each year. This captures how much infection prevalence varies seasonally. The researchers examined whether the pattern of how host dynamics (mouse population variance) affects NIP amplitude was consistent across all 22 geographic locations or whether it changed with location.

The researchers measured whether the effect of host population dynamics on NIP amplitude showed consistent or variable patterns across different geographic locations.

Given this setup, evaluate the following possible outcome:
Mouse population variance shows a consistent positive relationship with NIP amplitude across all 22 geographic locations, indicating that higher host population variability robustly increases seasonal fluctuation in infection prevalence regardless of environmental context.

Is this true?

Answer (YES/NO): YES